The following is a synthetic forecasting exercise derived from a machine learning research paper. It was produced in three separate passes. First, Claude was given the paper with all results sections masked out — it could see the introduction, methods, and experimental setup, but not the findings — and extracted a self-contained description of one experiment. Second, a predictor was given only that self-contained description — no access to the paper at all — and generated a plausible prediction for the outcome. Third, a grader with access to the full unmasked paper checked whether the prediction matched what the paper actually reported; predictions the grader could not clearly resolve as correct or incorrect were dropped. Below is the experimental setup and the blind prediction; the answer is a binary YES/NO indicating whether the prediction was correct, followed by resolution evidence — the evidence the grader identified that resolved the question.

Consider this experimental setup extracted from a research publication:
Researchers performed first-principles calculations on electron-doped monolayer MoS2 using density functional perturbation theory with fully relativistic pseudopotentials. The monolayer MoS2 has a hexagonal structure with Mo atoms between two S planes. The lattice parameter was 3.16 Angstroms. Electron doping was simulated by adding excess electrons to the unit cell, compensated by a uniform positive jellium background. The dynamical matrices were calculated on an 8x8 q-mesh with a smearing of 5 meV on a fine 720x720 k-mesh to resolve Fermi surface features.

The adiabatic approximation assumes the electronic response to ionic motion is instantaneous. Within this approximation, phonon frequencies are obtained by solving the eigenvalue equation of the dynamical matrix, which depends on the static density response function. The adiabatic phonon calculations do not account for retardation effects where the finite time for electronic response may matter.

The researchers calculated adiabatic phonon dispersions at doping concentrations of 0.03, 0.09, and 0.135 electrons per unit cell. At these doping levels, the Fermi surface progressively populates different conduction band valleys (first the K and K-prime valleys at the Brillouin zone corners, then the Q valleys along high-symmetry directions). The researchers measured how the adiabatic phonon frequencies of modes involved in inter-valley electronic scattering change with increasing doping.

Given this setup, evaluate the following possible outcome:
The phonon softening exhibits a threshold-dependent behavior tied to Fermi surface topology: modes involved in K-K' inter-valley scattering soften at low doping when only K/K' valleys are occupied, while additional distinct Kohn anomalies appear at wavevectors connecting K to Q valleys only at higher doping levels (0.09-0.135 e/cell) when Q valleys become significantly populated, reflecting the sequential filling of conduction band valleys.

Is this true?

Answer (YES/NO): NO